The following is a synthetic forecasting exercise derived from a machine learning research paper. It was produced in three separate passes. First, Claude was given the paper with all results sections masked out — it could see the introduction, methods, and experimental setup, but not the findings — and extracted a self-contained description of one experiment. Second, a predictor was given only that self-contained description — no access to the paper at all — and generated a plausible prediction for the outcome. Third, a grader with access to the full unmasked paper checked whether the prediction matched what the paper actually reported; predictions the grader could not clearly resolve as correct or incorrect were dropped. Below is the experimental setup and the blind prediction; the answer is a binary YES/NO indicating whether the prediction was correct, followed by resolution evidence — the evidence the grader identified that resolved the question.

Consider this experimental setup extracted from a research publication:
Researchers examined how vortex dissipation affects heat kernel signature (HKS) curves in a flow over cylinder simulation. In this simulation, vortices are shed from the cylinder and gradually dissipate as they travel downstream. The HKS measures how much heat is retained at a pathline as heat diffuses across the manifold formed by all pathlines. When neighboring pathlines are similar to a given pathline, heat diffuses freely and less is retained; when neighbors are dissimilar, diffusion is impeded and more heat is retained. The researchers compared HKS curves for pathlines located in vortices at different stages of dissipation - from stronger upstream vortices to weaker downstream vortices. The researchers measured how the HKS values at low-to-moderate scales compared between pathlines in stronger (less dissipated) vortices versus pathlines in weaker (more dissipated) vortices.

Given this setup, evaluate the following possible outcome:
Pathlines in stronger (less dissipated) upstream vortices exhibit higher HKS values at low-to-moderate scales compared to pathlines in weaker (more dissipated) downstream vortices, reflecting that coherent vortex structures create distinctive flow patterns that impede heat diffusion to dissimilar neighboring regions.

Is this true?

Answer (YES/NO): YES